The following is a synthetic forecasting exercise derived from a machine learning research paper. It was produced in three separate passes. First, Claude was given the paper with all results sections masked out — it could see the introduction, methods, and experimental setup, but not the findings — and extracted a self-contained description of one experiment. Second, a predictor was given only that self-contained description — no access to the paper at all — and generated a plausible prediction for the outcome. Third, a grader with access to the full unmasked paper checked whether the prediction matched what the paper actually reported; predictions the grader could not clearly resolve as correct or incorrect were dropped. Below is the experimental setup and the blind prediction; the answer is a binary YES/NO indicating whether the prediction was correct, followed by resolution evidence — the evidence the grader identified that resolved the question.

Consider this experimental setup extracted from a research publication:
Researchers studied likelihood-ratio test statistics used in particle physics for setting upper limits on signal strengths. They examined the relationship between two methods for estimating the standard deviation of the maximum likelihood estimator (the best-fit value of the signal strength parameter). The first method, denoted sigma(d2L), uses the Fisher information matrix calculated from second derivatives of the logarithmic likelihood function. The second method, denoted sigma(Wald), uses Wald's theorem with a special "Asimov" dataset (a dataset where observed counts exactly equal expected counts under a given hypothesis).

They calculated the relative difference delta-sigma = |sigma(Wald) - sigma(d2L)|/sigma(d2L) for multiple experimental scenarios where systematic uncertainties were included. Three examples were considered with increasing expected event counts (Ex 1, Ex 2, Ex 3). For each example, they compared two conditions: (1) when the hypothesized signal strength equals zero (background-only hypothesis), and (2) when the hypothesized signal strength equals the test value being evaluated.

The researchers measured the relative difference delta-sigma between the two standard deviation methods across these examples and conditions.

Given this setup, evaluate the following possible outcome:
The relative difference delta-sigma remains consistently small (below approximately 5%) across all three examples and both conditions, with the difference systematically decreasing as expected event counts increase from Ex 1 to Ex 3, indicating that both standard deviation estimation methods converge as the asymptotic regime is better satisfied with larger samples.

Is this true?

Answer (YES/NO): NO